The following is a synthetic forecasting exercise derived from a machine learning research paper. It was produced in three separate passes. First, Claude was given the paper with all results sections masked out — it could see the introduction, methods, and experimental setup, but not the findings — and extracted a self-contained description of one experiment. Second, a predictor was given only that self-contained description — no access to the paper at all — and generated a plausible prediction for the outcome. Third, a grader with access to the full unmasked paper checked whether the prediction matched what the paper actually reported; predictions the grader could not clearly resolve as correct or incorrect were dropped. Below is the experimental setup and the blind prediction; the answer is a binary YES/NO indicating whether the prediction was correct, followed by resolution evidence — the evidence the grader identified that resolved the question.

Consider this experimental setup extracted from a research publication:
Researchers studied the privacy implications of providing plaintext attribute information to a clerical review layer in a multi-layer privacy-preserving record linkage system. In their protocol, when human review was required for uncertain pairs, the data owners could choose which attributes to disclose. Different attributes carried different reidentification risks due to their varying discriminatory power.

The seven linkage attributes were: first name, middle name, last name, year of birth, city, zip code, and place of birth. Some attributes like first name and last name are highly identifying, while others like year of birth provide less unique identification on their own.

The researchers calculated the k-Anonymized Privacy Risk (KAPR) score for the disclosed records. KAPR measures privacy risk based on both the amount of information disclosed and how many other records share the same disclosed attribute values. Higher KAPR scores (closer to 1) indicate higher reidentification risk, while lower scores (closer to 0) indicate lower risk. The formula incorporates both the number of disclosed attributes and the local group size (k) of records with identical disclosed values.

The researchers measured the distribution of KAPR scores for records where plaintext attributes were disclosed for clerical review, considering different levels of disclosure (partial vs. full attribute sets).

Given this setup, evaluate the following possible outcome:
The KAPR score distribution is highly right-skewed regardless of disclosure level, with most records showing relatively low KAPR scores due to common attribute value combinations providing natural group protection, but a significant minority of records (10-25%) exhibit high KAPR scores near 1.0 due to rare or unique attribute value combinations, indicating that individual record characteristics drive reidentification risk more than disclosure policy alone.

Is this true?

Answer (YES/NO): NO